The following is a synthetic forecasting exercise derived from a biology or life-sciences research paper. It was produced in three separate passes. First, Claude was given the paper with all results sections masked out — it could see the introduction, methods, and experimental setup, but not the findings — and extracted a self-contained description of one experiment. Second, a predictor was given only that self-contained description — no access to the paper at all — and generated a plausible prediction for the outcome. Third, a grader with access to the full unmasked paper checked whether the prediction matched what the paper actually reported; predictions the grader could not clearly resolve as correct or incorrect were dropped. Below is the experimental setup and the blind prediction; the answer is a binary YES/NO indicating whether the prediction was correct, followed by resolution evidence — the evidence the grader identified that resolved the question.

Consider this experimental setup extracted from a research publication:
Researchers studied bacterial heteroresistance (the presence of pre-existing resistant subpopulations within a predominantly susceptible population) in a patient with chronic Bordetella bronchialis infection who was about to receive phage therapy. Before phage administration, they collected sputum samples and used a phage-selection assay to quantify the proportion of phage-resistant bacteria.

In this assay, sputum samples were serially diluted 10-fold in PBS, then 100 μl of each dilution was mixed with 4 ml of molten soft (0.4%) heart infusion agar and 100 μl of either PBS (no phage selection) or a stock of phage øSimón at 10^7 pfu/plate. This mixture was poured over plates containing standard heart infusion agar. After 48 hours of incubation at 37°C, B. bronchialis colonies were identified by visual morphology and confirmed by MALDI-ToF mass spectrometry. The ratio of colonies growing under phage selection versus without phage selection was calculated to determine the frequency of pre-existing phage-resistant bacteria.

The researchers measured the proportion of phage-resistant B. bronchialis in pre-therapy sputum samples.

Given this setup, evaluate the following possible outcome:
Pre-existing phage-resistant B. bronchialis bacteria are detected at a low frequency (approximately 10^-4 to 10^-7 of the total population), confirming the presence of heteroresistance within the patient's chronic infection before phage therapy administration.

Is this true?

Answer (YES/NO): NO